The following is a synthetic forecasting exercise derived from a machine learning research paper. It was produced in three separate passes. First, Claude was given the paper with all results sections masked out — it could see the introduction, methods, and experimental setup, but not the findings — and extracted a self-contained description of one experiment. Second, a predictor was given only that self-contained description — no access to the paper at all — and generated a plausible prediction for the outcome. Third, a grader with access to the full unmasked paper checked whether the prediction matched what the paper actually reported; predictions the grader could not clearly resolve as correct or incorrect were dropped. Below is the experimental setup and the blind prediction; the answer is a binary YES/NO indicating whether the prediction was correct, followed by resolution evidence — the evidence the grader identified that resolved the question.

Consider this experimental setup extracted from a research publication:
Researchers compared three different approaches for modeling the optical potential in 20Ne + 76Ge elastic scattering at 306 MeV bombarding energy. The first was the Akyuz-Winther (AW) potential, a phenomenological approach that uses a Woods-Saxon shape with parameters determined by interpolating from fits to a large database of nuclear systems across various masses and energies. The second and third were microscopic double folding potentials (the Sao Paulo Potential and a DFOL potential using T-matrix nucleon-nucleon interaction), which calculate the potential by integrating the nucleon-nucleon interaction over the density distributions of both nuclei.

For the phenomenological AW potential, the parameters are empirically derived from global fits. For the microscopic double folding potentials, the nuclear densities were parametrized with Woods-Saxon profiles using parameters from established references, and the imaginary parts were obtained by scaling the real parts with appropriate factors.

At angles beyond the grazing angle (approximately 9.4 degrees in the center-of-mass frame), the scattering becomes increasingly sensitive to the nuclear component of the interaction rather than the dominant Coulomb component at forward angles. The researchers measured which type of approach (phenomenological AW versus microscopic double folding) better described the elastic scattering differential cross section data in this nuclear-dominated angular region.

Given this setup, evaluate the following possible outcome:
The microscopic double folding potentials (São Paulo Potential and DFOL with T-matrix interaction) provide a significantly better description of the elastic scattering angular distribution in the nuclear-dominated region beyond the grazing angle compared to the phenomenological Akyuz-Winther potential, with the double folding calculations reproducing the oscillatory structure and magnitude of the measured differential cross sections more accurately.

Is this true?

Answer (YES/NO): NO